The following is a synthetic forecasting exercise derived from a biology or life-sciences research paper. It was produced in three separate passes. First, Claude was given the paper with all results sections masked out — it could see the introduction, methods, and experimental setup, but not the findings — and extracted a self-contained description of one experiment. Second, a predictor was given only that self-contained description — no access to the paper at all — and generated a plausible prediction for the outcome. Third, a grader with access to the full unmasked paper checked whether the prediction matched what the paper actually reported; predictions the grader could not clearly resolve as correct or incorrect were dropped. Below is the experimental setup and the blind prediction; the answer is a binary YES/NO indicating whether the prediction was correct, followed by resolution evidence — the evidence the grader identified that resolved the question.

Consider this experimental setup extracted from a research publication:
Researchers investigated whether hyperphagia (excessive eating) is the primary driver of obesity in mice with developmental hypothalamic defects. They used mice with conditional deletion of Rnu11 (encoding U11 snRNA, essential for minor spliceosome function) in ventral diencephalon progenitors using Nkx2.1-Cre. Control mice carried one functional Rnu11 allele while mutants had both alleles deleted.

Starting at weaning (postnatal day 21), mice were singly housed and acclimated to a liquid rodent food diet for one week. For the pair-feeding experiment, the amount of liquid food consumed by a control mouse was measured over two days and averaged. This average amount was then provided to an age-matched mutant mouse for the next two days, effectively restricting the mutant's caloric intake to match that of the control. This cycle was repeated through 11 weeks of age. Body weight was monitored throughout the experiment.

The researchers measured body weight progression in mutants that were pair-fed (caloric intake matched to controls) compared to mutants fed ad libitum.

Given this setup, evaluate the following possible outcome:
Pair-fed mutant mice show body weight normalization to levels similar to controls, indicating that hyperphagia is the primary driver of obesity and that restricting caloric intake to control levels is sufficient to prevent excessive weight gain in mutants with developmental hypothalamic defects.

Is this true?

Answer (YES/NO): NO